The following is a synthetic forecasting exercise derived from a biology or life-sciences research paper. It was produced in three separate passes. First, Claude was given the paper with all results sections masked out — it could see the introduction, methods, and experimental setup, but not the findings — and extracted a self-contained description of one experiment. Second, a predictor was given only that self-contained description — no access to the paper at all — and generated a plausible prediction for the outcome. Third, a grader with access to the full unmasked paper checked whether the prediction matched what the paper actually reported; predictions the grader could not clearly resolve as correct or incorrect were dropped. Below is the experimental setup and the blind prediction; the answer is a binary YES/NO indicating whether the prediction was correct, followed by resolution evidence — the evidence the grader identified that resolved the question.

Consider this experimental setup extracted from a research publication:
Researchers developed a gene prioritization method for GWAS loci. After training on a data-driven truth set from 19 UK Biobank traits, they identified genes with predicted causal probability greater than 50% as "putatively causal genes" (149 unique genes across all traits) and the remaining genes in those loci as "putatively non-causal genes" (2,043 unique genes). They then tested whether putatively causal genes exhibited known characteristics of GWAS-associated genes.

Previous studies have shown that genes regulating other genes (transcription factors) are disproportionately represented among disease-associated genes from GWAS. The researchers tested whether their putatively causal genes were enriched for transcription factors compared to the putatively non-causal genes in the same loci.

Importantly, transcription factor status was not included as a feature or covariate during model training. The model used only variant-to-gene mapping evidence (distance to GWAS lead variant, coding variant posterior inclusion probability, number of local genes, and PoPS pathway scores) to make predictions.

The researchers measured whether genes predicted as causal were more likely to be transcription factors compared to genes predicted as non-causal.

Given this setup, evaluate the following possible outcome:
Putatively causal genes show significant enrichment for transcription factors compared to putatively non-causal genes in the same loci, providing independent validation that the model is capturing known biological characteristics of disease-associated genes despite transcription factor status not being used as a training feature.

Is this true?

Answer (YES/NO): YES